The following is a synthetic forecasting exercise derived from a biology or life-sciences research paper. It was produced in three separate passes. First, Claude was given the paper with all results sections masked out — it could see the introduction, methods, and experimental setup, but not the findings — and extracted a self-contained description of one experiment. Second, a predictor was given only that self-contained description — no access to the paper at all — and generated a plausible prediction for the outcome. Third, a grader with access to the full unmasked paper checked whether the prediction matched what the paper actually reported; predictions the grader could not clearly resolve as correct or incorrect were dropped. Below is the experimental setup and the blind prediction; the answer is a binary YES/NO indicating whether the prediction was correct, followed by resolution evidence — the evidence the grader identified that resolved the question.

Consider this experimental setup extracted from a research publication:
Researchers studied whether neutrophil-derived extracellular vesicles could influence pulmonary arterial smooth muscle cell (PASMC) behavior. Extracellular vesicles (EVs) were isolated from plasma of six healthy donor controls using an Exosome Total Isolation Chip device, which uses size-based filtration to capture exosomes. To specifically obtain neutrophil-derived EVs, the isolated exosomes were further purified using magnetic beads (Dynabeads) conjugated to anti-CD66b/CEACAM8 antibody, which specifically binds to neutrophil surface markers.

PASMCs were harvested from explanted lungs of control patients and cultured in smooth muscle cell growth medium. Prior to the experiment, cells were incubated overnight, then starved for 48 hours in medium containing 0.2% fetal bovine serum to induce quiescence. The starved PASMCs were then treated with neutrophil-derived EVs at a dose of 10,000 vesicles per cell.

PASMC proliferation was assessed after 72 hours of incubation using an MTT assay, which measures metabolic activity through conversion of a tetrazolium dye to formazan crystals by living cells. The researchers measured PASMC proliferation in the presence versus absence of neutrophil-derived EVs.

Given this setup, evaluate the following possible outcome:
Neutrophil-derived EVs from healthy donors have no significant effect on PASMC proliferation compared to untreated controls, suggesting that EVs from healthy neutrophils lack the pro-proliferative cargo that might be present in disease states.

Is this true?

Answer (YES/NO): NO